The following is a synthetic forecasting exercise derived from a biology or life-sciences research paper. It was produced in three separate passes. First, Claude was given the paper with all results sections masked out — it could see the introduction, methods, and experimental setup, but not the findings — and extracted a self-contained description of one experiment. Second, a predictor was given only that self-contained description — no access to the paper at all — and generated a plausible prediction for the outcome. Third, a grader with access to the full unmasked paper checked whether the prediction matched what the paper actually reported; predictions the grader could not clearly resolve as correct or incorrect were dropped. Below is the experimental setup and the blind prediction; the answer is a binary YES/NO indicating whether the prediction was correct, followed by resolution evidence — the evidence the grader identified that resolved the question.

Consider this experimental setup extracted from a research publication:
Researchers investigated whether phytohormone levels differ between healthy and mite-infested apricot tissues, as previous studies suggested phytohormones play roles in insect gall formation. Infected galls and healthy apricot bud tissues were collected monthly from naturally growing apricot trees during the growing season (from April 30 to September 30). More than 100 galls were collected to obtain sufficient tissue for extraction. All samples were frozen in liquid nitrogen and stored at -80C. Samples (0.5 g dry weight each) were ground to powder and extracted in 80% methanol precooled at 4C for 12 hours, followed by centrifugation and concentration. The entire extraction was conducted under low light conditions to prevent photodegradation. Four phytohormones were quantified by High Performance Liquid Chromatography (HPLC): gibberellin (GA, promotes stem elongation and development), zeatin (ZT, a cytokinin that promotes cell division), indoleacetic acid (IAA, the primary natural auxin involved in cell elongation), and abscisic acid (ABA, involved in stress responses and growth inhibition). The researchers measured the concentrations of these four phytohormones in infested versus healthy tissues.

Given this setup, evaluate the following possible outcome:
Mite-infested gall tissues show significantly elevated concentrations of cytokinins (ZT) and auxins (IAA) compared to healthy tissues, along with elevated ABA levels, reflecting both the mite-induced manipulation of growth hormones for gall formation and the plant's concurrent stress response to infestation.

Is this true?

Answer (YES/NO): NO